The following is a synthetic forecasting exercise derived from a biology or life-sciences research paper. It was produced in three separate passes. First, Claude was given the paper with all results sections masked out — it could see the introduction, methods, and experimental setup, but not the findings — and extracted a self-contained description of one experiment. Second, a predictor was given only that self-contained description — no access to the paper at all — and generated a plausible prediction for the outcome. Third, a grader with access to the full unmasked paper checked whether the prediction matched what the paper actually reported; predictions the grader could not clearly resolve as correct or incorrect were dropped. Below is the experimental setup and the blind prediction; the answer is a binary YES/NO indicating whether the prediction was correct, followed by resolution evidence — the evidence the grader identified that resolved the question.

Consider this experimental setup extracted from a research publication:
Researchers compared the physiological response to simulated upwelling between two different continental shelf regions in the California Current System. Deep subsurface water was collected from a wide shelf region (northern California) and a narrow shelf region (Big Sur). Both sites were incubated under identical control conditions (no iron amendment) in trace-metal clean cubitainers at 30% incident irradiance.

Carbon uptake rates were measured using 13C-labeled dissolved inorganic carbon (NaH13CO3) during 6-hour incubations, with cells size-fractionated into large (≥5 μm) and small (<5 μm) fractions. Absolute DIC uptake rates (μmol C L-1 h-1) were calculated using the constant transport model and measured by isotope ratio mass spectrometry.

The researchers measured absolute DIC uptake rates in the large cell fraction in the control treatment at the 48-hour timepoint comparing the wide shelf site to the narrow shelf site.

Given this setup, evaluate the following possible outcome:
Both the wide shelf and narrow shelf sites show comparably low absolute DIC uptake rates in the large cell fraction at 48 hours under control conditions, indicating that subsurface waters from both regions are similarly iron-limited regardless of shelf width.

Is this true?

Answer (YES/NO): NO